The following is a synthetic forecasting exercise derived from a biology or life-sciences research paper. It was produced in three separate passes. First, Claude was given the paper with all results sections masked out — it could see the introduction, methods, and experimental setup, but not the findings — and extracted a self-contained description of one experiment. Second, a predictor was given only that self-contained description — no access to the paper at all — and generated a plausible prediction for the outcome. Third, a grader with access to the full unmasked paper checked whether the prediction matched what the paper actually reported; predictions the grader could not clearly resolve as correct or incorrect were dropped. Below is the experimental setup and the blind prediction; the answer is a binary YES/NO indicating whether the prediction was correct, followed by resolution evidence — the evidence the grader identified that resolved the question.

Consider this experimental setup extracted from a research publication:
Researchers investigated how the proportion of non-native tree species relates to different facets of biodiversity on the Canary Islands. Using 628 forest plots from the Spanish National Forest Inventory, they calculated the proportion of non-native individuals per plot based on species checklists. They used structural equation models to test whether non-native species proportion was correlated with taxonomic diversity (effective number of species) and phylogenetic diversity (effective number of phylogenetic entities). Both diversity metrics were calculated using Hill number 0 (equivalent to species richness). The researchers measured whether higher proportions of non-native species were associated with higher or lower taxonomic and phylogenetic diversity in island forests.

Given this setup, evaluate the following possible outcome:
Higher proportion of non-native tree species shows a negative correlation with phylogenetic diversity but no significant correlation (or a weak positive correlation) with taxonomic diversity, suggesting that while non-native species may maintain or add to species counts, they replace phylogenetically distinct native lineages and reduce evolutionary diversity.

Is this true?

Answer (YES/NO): NO